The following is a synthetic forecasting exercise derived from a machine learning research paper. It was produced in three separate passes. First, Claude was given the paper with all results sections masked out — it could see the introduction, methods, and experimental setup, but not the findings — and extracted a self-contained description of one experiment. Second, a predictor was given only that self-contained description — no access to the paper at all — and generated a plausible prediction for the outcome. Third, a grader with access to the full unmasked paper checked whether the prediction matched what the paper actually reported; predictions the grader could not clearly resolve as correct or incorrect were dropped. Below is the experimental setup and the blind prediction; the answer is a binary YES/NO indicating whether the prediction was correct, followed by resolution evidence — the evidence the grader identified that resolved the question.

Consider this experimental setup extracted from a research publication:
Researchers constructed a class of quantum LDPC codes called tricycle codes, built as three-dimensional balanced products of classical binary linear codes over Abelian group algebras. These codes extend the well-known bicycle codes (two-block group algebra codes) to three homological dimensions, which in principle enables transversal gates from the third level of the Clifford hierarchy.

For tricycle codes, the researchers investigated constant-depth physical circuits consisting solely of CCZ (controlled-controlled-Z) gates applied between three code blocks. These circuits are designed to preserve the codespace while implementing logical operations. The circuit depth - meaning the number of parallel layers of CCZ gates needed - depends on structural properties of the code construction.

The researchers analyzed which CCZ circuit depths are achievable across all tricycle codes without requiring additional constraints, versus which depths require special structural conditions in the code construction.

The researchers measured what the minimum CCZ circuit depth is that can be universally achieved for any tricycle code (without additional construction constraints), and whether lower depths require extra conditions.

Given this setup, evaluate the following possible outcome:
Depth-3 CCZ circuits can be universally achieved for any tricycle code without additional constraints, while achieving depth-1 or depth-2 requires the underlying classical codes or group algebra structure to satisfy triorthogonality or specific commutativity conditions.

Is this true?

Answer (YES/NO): NO